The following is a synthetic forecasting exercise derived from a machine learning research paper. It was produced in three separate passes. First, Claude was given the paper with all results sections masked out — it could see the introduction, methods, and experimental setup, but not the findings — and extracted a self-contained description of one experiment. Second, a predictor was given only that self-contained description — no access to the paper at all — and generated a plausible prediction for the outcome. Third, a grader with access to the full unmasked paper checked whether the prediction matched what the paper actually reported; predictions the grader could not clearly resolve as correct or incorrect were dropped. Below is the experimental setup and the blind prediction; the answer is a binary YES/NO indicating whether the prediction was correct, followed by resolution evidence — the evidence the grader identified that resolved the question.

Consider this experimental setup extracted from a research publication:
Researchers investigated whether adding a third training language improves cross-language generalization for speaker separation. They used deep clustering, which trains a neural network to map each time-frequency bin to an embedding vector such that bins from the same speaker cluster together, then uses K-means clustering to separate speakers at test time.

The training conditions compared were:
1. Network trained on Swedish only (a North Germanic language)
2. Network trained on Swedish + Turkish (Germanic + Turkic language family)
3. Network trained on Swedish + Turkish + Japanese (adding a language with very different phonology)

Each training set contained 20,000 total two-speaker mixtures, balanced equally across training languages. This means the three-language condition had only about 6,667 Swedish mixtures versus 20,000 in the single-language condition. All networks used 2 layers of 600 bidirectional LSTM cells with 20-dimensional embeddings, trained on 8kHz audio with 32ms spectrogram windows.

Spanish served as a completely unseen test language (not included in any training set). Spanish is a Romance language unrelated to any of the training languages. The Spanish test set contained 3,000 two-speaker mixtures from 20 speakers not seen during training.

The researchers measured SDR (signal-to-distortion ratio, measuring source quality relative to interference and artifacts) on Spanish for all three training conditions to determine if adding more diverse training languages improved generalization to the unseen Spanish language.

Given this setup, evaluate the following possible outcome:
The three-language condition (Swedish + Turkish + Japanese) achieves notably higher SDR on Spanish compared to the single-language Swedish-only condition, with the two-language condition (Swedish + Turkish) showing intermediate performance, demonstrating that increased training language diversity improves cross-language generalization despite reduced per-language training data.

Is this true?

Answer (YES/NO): NO